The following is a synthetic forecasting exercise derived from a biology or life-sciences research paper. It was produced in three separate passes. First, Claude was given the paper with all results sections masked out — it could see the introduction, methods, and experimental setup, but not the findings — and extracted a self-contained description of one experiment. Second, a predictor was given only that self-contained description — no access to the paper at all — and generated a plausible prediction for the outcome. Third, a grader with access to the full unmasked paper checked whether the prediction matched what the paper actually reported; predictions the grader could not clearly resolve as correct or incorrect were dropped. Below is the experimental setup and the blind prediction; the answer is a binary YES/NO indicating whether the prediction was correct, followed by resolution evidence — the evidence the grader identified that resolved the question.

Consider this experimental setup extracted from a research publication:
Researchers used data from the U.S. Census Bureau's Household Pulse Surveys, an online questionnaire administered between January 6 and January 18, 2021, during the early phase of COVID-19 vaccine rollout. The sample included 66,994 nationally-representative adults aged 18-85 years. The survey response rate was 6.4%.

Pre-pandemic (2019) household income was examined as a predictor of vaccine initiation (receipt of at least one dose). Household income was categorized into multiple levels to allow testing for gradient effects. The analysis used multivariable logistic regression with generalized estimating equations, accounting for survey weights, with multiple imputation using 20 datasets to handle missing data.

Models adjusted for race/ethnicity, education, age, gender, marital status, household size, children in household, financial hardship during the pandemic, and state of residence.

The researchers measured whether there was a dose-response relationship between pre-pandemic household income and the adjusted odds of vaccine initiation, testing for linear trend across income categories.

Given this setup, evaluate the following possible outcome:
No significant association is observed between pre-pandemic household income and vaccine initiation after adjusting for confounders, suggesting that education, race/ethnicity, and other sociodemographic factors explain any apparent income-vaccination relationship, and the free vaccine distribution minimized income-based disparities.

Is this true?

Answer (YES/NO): NO